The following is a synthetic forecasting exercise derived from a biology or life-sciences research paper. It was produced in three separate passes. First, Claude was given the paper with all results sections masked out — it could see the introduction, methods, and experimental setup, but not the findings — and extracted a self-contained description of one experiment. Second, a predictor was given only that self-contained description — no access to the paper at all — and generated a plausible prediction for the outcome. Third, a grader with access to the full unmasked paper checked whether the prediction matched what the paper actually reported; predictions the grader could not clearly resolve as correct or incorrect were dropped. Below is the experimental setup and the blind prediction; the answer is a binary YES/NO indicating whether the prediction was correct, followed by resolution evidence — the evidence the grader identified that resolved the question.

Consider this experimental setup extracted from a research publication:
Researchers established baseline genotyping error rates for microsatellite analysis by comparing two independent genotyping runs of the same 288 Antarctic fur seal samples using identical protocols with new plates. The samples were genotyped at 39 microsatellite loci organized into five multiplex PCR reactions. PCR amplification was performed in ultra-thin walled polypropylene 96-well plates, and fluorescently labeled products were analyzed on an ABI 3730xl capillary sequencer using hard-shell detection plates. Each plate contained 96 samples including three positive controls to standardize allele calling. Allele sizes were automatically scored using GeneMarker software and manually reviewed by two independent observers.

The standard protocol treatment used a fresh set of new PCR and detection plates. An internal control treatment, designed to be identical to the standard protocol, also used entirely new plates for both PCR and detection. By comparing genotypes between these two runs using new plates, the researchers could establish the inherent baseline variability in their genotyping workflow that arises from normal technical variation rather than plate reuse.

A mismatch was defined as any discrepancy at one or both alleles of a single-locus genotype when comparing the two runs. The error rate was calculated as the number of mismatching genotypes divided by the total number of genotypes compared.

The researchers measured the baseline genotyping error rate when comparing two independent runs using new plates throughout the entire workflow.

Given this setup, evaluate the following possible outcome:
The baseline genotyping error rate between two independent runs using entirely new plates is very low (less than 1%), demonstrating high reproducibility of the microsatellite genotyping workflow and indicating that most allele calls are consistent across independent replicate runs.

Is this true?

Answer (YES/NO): YES